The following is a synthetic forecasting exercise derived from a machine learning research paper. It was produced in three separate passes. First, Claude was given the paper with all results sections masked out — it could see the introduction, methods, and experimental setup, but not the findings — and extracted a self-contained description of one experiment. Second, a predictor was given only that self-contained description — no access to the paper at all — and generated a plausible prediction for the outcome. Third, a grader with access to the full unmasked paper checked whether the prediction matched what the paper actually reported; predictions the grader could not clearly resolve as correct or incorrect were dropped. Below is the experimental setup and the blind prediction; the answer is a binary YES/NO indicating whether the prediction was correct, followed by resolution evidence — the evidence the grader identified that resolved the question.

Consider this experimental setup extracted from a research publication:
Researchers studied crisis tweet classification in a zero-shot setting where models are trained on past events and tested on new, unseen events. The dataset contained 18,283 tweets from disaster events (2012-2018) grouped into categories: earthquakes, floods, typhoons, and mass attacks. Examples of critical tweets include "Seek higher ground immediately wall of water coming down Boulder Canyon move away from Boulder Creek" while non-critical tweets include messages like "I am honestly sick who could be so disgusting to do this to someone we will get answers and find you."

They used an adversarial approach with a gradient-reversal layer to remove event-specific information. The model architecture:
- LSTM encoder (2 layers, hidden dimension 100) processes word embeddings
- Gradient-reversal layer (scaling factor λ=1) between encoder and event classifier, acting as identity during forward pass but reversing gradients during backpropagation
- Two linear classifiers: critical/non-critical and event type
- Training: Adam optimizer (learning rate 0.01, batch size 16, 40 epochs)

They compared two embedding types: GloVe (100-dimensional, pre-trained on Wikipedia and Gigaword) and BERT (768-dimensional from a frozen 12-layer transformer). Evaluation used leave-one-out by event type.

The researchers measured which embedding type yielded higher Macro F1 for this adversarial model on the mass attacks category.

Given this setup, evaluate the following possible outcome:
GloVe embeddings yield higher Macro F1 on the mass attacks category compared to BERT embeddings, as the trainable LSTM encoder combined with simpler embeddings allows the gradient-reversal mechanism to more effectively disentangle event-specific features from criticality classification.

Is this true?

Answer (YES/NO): YES